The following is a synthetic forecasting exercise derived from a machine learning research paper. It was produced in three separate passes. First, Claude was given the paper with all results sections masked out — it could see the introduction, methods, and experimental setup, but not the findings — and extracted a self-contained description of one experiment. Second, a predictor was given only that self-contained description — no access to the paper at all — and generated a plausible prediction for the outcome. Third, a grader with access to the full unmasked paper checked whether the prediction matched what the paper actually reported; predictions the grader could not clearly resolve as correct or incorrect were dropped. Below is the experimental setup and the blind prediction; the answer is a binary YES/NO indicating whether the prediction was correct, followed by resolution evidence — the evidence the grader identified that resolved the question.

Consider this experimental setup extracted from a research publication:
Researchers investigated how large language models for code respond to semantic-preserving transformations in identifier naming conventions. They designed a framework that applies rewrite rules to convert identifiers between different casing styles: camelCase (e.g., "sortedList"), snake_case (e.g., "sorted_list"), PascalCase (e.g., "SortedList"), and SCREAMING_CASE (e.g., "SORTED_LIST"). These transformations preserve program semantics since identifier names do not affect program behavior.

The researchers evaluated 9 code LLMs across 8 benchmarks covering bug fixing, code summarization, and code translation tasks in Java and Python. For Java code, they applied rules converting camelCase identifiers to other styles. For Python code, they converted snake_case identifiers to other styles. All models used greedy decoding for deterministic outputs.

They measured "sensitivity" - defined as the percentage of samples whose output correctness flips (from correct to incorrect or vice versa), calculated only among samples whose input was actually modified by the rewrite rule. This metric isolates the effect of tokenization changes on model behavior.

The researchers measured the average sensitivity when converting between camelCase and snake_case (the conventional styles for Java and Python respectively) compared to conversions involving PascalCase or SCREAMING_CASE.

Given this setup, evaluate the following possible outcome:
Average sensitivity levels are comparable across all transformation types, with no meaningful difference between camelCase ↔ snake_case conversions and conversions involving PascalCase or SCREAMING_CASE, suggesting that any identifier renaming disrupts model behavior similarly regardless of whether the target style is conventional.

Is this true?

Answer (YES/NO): NO